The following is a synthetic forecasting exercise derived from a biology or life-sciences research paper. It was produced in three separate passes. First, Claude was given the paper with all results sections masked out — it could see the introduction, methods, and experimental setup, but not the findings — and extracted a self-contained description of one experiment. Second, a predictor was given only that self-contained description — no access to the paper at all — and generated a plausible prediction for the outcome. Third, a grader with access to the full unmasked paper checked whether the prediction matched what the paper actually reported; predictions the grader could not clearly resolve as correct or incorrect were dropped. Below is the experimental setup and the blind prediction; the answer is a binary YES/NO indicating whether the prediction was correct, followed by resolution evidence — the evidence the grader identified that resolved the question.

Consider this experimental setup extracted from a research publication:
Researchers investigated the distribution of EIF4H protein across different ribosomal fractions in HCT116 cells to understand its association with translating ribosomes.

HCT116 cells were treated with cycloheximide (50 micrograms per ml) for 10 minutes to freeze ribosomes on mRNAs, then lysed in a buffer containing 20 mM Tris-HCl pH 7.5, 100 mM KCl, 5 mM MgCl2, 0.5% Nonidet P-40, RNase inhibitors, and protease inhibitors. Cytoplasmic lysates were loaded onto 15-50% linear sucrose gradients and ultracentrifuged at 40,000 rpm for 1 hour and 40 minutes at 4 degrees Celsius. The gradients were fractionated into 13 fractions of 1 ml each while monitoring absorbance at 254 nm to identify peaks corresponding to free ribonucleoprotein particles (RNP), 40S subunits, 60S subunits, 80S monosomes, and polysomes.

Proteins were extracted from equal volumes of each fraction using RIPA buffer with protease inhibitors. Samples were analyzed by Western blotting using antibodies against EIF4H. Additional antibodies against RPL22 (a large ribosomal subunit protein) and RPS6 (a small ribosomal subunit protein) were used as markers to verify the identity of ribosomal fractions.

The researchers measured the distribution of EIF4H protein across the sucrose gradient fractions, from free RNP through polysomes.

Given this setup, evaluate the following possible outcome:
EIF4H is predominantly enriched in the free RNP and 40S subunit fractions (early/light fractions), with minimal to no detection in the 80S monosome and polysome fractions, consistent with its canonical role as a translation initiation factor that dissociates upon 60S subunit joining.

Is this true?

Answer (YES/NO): YES